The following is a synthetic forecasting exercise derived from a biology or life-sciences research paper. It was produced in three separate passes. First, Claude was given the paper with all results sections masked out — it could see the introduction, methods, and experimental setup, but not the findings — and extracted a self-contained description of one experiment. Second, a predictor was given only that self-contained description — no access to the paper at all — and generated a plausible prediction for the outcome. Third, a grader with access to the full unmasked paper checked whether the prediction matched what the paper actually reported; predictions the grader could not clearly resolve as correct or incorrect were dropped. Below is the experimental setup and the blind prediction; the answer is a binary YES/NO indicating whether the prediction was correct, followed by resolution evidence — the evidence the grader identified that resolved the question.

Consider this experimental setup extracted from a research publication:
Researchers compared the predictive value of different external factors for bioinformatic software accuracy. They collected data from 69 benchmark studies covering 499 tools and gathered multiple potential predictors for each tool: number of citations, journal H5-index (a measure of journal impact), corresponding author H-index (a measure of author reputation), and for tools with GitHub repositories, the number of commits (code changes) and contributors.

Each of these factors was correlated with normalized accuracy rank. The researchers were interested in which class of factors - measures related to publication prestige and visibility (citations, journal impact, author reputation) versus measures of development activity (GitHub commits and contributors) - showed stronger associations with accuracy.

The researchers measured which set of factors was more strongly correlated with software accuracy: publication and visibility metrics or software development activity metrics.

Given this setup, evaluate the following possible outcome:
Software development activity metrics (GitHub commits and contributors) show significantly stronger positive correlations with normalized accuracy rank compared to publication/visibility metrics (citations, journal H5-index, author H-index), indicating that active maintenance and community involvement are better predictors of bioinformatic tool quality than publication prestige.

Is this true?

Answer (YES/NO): YES